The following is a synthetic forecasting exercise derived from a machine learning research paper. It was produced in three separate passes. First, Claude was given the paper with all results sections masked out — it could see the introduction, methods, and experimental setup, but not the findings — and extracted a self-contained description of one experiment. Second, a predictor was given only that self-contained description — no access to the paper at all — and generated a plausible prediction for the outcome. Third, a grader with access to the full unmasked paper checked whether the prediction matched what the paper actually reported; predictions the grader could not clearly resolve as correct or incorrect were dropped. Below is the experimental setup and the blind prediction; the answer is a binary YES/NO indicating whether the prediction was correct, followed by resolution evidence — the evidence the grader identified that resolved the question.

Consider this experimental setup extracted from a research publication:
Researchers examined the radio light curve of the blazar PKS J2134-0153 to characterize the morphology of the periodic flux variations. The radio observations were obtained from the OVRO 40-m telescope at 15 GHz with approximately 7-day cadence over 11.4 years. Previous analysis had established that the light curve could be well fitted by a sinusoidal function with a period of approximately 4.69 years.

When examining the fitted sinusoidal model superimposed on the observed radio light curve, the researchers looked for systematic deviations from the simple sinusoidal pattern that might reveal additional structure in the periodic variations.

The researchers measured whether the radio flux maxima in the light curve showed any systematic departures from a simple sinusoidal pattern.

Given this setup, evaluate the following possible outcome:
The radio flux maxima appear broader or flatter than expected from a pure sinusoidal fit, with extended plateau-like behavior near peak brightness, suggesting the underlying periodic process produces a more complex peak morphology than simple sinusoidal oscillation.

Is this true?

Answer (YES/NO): NO